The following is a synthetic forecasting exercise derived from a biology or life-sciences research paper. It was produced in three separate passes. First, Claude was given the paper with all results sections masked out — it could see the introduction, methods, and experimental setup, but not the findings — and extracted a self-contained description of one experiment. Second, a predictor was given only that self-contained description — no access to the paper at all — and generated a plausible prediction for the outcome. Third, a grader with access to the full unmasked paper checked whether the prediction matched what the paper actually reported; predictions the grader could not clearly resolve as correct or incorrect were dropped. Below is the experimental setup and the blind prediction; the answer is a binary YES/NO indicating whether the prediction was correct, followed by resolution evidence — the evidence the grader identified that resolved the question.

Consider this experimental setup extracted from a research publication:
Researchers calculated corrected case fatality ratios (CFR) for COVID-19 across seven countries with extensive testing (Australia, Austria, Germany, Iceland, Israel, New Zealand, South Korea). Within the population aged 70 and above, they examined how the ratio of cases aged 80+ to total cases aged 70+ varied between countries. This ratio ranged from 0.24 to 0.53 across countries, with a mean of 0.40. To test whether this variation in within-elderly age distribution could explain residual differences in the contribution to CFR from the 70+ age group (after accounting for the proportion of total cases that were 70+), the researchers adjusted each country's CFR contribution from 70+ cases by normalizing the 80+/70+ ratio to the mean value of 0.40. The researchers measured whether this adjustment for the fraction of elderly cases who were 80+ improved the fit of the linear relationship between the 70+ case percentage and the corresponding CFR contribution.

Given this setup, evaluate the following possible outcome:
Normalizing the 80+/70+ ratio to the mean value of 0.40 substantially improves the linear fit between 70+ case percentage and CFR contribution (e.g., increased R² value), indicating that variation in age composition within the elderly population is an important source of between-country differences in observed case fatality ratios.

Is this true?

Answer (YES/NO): YES